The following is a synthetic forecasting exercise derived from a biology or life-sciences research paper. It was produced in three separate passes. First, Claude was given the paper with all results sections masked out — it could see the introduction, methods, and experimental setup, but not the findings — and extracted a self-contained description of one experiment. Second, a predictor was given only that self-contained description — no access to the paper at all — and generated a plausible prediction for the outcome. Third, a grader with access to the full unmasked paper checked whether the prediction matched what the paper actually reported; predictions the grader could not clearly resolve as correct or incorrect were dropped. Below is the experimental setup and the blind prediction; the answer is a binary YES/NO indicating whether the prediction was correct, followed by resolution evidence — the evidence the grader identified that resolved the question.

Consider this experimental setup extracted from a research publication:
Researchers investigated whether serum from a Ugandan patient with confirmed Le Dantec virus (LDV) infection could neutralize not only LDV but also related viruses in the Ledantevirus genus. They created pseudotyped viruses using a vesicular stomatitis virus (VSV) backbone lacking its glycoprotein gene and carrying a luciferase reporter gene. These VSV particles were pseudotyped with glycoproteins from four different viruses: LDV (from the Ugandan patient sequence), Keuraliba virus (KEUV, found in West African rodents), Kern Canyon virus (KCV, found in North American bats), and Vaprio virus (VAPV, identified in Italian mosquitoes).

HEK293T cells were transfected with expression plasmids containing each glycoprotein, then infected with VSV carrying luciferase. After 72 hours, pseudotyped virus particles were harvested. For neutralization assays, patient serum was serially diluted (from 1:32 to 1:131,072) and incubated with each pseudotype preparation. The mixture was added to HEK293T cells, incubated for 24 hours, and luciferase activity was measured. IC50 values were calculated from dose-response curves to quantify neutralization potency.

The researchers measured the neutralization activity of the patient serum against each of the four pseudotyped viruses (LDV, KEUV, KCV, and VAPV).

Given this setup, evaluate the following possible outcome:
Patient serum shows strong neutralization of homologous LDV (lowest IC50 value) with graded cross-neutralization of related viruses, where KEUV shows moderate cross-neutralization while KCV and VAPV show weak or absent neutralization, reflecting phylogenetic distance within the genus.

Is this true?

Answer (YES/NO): NO